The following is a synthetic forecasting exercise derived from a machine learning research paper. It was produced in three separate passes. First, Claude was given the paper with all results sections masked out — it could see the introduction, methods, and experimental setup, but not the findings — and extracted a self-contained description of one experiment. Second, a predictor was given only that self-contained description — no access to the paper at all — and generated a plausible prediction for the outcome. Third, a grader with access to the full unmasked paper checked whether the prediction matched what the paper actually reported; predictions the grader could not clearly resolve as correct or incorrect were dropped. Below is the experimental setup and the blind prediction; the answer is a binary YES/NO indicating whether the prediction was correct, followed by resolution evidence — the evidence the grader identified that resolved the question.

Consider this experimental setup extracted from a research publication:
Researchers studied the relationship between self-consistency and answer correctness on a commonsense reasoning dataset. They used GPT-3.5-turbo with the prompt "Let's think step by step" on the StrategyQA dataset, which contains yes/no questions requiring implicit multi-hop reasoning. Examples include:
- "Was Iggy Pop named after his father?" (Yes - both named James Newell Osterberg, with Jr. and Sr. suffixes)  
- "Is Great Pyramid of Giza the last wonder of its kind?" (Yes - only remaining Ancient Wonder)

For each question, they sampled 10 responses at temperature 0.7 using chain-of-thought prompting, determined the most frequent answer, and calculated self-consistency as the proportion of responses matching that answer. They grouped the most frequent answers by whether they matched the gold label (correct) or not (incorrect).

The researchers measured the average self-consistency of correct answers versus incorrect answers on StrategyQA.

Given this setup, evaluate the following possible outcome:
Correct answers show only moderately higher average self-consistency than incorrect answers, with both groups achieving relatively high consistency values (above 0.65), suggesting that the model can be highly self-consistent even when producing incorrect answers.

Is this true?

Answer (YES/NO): YES